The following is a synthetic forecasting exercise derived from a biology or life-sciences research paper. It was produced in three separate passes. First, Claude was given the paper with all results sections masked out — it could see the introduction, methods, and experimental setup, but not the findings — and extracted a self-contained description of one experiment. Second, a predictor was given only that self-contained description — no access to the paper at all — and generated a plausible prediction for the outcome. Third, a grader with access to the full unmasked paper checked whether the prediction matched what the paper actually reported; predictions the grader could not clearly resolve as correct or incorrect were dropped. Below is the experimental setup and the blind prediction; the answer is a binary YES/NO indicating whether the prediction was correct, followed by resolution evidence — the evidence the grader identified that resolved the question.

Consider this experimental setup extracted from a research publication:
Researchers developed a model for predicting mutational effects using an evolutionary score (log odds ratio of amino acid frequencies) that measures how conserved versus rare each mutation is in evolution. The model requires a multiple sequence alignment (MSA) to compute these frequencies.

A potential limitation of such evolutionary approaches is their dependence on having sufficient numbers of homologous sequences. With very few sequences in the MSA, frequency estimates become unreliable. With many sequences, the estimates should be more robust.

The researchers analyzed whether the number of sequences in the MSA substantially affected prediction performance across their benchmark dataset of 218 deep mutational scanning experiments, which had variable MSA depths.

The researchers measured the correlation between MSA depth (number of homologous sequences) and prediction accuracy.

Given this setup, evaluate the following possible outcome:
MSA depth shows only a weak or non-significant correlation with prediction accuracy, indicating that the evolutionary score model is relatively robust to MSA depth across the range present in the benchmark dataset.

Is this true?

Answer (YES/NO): YES